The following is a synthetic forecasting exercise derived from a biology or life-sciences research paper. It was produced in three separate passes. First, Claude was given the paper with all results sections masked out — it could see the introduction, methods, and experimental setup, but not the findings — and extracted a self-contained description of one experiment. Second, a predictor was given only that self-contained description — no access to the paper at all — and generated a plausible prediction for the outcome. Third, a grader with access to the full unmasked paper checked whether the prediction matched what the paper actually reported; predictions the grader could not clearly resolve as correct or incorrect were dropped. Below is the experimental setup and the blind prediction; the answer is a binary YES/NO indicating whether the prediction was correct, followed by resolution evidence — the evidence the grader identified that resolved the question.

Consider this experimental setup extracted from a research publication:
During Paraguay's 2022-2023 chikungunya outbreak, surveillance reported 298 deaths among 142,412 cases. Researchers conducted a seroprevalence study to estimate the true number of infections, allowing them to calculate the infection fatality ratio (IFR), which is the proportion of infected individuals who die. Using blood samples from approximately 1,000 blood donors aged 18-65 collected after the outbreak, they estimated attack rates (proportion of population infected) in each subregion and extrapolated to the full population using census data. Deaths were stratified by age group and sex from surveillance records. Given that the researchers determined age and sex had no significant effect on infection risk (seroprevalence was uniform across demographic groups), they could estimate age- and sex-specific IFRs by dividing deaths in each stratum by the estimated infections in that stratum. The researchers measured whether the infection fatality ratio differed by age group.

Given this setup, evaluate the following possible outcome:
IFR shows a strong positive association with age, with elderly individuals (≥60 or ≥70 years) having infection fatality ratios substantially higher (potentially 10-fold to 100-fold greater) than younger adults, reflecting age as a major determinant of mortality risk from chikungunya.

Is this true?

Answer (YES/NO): NO